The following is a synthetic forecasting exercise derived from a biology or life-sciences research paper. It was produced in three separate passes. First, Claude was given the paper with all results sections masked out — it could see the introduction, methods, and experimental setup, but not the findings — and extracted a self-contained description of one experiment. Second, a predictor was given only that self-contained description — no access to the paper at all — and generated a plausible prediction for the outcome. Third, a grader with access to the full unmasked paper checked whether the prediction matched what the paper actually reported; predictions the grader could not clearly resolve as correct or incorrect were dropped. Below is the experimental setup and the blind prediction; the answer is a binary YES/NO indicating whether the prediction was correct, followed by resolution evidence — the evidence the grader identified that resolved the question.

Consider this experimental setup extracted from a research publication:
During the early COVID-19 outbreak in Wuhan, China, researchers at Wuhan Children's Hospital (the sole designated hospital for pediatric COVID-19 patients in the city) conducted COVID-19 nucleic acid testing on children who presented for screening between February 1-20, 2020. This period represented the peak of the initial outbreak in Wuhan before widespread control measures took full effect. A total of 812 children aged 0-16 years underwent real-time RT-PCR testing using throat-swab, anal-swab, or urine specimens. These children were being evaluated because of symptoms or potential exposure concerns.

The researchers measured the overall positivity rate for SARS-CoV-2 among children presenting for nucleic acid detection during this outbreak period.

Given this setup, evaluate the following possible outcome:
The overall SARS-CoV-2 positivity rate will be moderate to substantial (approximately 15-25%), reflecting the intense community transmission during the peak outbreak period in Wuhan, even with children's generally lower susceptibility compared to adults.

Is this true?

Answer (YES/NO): NO